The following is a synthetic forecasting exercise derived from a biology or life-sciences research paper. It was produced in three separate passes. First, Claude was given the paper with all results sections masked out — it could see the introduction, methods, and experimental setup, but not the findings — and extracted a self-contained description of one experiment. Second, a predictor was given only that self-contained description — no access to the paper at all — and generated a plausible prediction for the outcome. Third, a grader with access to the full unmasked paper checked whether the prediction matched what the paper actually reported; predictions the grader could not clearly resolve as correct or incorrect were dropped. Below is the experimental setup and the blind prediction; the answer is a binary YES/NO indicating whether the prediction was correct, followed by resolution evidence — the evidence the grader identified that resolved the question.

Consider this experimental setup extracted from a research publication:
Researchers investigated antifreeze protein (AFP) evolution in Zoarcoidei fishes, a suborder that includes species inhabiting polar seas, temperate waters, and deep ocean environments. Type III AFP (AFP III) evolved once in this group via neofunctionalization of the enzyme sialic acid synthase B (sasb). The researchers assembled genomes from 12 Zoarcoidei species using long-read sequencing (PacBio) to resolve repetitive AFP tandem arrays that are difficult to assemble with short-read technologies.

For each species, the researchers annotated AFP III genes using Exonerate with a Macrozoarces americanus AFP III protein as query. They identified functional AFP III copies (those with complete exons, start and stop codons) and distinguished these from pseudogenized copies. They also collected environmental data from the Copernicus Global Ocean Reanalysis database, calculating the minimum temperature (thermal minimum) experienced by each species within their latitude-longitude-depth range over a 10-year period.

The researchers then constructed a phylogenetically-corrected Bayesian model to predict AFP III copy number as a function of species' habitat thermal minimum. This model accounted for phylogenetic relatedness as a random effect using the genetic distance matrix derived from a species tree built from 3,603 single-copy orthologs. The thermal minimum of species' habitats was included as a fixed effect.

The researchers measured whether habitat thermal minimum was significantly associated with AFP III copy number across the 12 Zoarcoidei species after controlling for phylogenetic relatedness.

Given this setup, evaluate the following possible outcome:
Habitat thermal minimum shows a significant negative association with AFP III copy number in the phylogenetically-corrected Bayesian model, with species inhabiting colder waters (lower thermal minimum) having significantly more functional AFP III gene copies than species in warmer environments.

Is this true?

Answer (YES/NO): YES